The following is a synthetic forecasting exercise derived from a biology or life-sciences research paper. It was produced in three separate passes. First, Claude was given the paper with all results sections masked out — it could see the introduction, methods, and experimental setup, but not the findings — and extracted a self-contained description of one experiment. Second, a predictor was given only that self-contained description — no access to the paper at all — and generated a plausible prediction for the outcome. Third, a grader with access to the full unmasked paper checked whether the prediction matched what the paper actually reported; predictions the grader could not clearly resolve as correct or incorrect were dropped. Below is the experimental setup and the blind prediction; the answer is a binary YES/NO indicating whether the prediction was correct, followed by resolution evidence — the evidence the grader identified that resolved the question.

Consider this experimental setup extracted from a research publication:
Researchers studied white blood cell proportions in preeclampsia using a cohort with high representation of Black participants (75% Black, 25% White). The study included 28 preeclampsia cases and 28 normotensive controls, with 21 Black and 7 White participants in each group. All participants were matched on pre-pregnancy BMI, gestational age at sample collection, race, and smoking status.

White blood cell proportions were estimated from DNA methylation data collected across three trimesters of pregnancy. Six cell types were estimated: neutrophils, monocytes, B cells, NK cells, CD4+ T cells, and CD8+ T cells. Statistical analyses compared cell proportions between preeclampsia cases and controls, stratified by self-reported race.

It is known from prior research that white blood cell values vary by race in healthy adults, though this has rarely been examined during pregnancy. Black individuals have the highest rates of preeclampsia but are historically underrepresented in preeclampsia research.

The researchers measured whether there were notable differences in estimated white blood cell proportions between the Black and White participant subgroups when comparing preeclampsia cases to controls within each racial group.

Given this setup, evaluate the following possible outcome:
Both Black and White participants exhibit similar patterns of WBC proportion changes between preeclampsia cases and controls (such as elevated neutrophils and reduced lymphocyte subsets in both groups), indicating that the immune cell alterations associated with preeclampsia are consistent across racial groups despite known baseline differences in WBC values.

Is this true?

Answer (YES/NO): NO